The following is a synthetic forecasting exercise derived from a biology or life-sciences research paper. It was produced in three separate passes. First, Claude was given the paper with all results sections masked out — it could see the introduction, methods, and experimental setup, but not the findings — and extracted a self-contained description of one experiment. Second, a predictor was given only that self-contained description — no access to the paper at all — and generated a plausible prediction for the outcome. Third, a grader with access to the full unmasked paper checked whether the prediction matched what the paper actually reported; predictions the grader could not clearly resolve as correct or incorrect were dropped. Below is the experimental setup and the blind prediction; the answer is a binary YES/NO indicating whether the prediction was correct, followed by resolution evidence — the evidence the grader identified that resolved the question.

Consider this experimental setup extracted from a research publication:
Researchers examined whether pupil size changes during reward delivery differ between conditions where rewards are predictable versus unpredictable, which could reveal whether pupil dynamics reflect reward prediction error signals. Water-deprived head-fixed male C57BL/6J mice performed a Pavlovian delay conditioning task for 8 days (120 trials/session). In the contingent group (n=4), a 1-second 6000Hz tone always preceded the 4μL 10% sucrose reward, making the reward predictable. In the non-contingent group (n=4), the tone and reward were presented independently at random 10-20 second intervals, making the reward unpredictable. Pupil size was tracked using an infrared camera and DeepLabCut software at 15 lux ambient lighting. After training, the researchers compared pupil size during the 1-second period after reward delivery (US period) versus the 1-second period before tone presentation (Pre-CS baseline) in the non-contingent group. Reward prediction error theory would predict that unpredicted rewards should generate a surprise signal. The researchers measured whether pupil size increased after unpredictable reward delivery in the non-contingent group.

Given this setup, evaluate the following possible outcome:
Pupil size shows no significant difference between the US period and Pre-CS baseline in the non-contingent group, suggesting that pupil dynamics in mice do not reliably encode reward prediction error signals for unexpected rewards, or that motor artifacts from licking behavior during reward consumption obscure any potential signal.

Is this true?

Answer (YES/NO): YES